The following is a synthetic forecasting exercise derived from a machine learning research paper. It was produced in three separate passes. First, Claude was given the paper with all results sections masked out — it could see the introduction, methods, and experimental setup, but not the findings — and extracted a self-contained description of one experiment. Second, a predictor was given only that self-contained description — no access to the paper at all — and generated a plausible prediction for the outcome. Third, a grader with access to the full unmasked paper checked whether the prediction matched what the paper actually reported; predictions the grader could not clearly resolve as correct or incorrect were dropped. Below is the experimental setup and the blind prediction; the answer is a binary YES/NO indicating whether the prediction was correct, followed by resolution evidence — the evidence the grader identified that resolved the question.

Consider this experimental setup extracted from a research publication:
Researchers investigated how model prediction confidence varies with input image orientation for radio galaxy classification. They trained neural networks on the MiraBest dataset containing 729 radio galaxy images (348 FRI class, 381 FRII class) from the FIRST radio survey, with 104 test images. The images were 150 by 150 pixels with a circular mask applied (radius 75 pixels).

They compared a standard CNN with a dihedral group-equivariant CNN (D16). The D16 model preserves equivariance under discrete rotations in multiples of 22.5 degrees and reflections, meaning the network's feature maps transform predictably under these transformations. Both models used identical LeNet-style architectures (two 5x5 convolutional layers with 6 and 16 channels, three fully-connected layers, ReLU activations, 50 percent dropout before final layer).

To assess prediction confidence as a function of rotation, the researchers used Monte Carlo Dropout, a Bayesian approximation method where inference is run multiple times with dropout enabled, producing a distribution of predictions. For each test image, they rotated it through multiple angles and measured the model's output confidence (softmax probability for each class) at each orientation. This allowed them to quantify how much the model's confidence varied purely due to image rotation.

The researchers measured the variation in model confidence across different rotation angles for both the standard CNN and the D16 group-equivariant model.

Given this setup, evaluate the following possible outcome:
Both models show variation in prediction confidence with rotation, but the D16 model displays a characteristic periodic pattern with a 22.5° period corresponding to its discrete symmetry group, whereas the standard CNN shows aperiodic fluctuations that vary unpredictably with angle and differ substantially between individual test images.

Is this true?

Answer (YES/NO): NO